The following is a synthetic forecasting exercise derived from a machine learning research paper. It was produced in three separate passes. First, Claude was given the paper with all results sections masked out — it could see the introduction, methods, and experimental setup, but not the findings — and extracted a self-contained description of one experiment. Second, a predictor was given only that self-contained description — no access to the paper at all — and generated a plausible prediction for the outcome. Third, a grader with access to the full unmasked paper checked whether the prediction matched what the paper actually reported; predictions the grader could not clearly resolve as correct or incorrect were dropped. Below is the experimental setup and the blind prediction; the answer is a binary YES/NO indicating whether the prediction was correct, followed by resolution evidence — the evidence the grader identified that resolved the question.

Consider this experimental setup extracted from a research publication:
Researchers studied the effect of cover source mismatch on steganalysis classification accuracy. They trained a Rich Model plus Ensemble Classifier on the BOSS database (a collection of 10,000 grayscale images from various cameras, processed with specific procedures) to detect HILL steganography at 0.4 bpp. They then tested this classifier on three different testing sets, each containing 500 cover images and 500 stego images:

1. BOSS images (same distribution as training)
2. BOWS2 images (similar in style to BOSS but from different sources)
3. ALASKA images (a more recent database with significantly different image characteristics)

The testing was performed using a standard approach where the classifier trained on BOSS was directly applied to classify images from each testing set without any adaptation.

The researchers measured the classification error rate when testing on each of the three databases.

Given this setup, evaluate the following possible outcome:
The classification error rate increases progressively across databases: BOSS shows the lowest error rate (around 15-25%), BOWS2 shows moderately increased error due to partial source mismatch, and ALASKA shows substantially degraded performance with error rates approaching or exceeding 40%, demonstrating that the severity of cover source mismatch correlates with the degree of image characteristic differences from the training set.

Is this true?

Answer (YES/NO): NO